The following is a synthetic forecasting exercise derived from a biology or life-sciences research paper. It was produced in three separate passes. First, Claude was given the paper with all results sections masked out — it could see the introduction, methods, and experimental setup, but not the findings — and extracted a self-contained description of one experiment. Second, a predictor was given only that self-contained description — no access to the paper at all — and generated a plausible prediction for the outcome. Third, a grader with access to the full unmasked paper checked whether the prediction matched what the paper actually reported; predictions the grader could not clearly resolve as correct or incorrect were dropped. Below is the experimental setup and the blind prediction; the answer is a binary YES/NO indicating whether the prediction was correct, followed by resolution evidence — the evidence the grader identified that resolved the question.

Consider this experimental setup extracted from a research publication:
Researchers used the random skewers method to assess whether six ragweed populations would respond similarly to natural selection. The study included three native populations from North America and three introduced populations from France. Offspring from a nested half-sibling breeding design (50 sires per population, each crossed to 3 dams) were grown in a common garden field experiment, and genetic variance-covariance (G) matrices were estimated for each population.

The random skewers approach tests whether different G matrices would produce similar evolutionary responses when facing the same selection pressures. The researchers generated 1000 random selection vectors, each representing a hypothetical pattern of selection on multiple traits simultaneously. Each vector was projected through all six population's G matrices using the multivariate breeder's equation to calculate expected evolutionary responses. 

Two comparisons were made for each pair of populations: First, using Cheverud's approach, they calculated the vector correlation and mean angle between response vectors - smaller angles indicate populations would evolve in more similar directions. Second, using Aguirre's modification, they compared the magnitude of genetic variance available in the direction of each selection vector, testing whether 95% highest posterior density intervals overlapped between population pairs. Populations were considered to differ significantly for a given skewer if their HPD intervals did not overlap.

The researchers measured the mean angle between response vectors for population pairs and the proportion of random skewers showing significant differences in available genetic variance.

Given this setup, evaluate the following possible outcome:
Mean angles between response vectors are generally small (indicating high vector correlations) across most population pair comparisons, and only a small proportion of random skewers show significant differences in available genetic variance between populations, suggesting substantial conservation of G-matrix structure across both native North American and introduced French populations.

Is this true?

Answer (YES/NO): NO